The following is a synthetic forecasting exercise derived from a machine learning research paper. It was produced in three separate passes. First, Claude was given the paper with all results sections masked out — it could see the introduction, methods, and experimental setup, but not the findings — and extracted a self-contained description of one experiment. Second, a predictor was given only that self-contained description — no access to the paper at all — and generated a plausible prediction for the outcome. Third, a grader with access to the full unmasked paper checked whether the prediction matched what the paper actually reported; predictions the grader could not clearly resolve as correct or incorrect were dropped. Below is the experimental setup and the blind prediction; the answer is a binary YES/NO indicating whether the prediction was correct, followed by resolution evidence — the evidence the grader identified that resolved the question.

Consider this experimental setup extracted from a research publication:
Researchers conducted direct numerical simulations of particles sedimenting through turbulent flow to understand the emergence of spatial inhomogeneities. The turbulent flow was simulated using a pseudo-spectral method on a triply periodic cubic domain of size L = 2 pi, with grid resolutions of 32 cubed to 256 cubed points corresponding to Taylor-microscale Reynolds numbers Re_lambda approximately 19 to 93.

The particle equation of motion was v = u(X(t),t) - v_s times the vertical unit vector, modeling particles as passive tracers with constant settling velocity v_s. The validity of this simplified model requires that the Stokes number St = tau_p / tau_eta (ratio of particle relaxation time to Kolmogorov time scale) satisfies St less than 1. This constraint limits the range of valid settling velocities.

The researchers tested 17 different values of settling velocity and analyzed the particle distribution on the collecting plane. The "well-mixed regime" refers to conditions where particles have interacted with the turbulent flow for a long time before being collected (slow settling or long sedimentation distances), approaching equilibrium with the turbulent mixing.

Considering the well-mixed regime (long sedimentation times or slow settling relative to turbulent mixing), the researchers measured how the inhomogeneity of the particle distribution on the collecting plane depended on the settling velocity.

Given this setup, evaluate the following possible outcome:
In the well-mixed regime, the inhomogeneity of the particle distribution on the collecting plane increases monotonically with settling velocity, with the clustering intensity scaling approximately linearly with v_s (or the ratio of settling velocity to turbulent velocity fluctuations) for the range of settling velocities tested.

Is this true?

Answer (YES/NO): NO